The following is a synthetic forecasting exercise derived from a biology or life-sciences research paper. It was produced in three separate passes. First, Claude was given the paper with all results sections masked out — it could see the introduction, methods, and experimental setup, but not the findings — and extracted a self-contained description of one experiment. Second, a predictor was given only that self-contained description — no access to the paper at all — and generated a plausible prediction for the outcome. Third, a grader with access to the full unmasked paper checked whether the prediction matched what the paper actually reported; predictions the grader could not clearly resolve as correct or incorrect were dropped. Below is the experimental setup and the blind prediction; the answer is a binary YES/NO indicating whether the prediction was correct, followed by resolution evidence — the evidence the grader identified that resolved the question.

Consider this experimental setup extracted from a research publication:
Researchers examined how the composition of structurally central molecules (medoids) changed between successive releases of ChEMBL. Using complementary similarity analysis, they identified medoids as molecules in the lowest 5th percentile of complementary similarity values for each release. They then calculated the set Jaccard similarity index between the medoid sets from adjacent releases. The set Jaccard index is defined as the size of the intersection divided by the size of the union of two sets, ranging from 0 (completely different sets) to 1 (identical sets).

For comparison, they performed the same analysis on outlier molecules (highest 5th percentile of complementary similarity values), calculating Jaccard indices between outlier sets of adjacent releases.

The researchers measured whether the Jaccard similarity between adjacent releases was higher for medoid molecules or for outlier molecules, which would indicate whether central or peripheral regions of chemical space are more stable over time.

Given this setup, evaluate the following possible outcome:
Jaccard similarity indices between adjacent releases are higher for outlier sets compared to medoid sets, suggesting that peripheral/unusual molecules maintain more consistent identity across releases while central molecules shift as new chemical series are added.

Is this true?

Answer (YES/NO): NO